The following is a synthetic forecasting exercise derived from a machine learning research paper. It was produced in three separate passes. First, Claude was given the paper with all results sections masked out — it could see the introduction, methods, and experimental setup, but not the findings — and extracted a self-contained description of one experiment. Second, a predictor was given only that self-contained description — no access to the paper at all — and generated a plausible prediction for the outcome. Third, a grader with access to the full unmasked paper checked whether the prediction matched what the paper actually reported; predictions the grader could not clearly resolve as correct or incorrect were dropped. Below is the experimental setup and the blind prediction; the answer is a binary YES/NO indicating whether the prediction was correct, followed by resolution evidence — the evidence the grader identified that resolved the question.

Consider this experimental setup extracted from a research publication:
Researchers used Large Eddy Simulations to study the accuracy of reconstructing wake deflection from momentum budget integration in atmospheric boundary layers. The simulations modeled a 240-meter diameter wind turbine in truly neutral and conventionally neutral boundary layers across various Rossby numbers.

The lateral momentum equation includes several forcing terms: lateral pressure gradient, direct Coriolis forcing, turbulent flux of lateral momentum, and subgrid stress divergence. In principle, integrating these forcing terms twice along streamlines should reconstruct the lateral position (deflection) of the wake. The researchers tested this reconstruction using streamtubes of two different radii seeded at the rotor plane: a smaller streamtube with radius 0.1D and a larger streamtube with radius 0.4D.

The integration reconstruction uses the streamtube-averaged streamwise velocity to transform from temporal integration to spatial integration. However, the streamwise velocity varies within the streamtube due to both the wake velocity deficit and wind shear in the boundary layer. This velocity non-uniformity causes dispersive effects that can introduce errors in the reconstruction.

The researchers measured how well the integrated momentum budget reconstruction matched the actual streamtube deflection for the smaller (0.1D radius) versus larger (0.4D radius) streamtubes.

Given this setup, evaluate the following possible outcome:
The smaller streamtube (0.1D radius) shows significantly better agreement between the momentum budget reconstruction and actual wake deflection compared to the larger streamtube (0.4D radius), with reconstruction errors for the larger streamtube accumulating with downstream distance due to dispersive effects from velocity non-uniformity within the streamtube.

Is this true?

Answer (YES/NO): YES